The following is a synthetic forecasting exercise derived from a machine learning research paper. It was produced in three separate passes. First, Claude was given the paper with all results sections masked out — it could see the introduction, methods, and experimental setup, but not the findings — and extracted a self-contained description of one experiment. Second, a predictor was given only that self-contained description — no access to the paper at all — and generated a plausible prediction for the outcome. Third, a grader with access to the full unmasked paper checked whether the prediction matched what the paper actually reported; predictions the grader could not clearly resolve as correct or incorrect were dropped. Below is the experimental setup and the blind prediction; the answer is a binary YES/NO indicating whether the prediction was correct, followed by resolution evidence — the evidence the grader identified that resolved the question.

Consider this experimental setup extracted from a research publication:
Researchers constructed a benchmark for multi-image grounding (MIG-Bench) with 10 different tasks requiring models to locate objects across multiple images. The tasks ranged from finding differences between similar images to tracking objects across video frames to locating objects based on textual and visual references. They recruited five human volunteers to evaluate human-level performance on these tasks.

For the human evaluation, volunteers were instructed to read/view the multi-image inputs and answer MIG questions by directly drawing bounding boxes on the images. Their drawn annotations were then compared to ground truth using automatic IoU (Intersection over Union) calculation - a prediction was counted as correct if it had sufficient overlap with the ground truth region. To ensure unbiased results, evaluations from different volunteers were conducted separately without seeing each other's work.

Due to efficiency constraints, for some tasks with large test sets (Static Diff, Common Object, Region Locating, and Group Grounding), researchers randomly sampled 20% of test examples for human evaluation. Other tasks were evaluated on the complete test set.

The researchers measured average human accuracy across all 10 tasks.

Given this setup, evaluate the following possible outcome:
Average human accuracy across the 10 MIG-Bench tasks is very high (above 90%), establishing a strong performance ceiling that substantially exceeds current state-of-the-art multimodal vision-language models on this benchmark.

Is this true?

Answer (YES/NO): YES